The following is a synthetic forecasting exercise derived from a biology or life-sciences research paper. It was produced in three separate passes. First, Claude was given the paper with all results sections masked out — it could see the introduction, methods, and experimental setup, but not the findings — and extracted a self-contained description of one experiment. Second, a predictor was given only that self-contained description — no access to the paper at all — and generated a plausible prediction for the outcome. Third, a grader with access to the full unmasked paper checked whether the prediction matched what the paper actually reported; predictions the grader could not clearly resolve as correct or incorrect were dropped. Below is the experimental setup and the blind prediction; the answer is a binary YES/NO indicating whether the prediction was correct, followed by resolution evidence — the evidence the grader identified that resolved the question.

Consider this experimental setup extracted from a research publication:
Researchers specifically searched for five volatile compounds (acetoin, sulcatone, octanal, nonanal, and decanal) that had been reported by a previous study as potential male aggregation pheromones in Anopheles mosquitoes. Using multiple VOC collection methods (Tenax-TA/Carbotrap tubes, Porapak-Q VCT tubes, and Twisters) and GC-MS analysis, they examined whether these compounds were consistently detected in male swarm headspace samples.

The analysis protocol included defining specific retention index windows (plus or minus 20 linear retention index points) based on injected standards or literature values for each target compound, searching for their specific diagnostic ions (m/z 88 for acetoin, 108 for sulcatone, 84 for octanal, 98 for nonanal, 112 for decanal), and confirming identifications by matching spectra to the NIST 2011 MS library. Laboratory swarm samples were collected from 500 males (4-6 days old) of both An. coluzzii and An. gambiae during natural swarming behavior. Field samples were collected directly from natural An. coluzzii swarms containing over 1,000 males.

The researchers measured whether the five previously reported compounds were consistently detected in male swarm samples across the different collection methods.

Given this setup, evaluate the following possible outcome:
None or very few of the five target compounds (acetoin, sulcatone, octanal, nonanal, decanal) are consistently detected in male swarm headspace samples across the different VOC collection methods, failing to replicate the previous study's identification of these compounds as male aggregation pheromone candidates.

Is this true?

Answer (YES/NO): YES